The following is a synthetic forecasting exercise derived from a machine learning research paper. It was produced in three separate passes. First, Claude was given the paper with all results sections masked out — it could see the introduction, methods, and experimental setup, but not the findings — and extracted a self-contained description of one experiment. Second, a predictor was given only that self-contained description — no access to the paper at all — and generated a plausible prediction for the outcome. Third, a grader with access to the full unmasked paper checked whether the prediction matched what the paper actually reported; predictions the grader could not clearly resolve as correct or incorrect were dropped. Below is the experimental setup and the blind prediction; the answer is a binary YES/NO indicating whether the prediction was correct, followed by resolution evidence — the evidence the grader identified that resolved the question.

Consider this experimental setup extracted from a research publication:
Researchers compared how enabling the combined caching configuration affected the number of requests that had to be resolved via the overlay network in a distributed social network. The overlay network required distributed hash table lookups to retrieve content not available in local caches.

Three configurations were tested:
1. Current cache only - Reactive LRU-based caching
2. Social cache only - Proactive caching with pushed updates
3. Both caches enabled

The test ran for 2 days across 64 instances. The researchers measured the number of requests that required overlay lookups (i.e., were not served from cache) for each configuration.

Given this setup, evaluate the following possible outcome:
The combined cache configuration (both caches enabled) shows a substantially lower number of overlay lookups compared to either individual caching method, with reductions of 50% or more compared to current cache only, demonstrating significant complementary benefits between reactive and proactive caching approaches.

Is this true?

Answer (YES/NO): YES